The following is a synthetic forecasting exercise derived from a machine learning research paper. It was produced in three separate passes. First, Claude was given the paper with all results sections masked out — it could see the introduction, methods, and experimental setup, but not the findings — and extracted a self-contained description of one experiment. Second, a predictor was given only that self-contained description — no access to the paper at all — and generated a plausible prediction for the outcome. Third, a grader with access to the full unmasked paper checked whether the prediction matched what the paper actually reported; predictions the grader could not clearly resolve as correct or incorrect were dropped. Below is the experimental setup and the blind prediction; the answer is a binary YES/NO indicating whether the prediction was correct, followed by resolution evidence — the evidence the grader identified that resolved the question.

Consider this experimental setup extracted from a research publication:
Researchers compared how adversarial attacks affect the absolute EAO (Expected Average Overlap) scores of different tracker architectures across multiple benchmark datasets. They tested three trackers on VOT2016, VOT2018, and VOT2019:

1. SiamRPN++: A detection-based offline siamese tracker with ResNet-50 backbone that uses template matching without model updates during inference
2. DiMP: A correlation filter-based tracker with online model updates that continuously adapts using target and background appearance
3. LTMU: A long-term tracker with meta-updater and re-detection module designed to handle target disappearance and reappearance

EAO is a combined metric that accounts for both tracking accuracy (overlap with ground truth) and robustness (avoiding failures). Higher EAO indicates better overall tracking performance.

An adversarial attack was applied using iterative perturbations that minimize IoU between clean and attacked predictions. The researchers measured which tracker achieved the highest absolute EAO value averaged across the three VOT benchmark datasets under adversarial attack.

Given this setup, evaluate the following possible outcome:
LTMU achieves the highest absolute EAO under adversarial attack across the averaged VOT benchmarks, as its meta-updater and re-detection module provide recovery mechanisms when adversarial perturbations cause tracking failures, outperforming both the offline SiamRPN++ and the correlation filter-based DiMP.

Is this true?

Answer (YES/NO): NO